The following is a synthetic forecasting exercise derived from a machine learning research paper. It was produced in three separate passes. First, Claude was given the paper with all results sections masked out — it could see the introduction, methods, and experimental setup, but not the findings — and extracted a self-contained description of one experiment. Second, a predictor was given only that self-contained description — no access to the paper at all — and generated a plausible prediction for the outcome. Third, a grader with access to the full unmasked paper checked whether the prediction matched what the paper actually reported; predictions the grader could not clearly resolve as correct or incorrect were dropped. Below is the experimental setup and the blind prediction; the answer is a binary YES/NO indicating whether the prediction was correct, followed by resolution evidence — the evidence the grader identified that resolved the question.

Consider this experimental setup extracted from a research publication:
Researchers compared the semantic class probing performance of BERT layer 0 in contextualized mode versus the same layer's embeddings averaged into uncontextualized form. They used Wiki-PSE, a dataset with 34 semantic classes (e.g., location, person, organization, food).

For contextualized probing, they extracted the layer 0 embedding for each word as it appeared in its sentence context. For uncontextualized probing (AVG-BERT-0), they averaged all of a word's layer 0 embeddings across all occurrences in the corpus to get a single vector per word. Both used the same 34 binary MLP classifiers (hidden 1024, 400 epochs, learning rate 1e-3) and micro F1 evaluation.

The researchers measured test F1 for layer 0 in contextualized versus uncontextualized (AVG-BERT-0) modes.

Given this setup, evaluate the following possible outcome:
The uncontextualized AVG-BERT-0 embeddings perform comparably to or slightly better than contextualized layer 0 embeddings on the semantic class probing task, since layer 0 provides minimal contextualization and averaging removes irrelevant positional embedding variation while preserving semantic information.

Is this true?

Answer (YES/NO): NO